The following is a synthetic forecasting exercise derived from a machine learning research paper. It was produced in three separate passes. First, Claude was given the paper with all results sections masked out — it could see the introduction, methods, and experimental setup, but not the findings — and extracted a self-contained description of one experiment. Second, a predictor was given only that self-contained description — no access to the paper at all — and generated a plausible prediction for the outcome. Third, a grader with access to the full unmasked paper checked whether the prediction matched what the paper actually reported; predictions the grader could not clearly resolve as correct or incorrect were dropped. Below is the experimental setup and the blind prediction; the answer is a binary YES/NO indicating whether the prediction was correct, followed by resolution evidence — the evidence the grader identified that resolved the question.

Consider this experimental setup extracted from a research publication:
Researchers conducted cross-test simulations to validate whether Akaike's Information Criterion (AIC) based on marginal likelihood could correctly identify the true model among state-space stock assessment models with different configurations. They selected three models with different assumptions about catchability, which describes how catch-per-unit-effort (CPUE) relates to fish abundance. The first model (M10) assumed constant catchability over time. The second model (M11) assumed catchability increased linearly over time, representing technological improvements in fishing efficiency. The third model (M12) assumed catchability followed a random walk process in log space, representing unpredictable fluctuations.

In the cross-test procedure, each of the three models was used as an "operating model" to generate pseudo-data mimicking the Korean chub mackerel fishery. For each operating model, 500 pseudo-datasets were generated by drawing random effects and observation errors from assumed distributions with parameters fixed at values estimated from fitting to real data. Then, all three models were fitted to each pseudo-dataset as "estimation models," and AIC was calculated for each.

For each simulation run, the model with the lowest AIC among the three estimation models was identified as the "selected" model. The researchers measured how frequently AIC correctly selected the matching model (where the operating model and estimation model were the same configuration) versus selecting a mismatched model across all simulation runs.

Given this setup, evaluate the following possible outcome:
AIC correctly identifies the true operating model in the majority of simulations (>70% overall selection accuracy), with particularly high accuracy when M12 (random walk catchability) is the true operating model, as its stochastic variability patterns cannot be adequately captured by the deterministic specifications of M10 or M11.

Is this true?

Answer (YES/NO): NO